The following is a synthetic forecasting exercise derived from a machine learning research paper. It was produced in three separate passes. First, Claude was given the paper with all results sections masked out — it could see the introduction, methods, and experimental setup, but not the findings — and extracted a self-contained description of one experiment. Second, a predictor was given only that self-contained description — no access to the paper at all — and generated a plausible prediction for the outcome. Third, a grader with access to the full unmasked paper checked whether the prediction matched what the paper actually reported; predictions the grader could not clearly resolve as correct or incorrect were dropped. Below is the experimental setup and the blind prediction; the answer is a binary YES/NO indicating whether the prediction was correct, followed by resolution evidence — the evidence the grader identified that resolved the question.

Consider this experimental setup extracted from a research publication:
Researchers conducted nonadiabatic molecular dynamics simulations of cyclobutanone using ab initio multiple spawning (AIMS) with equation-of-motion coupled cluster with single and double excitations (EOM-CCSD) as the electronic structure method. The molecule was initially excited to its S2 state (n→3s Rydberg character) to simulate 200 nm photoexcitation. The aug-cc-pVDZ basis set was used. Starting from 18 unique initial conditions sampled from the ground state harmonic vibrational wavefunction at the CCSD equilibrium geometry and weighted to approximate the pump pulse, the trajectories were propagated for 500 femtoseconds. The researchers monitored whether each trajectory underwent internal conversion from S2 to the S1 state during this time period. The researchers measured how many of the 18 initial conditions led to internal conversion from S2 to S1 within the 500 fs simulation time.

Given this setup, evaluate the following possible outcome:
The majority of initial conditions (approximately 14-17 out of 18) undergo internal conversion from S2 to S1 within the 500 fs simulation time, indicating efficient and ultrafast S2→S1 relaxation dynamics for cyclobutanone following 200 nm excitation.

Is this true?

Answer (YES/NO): NO